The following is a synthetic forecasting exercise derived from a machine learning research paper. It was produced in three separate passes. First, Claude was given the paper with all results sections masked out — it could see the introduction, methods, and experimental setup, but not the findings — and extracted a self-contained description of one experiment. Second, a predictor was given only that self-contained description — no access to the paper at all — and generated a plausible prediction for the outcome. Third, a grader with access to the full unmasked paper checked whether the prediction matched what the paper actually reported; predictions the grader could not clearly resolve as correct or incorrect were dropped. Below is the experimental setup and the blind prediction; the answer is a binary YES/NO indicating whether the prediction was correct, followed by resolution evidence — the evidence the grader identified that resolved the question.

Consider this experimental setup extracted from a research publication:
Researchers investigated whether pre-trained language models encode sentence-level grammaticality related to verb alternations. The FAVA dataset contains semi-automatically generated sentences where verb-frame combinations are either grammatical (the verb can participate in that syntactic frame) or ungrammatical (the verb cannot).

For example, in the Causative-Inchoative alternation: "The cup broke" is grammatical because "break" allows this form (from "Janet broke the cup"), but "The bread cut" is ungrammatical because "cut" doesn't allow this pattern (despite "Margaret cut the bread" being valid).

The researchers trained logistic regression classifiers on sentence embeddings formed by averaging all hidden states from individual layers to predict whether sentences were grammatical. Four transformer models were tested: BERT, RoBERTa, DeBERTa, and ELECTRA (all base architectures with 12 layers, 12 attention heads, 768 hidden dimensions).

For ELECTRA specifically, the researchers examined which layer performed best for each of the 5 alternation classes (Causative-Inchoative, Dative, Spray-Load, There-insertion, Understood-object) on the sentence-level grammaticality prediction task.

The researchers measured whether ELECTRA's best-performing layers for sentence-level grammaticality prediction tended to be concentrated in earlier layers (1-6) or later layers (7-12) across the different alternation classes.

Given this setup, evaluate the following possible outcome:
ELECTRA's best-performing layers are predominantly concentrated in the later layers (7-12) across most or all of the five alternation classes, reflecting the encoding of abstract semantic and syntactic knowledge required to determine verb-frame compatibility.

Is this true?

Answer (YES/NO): YES